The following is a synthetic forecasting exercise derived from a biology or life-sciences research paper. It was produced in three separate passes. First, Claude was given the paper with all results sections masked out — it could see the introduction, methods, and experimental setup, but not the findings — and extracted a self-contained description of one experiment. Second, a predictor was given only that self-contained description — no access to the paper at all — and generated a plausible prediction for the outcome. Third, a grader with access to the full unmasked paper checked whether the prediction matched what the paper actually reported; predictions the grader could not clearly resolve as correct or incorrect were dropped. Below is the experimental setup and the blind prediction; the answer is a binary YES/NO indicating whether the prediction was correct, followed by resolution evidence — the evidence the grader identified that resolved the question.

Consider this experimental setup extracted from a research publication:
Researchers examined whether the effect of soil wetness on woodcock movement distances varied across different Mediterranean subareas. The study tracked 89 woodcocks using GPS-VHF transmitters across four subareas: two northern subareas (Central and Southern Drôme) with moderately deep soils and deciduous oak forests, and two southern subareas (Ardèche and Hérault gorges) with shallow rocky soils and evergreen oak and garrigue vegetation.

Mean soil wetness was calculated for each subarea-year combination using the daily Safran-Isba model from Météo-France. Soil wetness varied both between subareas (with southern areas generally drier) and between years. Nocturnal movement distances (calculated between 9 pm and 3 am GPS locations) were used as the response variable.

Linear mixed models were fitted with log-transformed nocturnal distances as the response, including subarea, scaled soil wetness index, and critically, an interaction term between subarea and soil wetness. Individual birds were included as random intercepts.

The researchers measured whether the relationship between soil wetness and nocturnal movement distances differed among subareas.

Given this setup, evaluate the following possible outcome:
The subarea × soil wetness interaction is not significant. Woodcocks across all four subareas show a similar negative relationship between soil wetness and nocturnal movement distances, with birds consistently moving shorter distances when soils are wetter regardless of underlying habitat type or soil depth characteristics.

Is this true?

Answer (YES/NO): NO